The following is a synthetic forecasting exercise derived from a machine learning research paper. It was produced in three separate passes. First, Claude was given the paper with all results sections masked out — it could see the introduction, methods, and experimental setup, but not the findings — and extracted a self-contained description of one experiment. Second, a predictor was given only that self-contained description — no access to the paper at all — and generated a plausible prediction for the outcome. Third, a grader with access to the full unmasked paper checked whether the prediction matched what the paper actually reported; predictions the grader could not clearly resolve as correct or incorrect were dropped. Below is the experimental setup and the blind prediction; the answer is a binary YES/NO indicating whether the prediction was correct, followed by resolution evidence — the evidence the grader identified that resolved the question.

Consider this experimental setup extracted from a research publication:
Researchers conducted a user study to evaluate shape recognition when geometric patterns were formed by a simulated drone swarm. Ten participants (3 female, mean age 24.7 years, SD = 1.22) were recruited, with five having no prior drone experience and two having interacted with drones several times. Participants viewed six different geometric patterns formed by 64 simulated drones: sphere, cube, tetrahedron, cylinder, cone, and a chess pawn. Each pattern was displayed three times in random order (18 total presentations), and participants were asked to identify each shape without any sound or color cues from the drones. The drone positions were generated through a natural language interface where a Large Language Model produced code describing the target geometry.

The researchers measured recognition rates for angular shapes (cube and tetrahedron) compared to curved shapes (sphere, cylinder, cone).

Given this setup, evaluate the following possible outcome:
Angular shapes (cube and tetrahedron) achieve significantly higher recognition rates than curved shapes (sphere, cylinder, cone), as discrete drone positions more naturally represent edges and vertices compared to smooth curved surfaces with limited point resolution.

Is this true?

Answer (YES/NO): YES